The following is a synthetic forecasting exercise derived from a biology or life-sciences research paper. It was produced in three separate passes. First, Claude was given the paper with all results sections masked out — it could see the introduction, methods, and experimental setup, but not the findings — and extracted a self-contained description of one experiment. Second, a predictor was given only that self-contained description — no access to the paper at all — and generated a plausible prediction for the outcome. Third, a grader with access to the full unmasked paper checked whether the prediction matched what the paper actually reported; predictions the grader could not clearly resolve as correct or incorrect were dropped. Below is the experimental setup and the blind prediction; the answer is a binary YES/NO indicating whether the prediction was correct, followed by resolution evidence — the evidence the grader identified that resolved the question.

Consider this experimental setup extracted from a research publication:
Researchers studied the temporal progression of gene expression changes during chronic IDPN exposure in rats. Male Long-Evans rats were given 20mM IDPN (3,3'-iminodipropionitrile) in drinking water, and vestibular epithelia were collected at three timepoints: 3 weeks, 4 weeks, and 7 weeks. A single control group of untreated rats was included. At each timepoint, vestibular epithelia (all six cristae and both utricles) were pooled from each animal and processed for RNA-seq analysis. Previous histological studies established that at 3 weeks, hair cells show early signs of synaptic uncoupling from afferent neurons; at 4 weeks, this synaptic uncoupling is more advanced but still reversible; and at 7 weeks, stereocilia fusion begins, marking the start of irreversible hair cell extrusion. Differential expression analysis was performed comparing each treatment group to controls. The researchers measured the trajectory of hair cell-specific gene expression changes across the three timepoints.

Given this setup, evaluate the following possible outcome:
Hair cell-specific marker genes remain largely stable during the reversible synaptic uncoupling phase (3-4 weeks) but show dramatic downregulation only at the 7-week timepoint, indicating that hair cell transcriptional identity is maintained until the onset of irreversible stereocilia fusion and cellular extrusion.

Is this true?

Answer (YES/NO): NO